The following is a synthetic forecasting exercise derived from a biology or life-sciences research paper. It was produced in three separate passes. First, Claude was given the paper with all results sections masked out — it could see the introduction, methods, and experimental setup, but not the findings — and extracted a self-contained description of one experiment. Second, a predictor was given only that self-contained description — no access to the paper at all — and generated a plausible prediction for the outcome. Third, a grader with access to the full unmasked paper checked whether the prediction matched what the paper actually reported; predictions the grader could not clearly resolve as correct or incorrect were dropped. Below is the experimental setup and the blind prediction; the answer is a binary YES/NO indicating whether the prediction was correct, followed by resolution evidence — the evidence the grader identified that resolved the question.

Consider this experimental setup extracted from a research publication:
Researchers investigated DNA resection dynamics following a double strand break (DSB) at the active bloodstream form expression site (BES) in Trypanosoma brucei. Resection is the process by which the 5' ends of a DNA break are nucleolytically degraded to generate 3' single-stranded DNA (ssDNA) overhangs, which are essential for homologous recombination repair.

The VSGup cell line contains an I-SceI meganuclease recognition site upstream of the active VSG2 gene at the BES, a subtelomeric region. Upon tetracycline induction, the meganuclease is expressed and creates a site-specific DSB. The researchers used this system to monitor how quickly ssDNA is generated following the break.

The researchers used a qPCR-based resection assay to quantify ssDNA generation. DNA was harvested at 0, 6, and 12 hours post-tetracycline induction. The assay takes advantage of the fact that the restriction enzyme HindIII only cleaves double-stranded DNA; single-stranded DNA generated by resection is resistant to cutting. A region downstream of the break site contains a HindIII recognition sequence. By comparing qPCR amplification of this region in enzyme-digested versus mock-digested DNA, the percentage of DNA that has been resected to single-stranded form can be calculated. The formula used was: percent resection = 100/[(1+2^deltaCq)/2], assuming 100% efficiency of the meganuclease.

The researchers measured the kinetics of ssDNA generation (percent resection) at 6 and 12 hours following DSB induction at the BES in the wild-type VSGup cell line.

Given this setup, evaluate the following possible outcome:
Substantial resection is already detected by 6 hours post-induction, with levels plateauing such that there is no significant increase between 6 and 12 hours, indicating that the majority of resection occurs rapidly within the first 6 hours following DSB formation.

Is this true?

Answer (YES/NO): NO